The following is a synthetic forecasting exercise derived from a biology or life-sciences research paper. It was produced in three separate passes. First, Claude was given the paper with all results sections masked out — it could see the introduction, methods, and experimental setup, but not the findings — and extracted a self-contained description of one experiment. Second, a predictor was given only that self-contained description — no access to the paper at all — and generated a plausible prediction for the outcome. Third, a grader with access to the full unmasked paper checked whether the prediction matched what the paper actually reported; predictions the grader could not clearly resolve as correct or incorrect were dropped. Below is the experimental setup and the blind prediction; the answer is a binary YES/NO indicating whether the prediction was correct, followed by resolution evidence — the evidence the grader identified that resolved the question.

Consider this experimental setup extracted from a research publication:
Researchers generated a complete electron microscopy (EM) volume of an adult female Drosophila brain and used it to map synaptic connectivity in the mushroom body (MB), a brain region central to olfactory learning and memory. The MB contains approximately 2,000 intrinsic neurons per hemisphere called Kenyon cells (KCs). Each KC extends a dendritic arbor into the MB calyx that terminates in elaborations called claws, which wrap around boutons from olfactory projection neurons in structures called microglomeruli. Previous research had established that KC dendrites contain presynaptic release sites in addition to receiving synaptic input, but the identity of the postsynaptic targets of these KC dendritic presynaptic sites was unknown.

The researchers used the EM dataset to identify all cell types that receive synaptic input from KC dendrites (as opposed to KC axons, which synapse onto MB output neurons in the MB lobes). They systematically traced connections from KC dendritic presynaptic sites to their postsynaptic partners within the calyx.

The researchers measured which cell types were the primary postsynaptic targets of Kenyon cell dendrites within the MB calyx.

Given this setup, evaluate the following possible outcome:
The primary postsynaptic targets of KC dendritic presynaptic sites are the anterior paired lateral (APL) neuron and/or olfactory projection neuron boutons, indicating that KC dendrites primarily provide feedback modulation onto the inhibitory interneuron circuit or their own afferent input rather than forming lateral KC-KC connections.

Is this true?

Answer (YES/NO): NO